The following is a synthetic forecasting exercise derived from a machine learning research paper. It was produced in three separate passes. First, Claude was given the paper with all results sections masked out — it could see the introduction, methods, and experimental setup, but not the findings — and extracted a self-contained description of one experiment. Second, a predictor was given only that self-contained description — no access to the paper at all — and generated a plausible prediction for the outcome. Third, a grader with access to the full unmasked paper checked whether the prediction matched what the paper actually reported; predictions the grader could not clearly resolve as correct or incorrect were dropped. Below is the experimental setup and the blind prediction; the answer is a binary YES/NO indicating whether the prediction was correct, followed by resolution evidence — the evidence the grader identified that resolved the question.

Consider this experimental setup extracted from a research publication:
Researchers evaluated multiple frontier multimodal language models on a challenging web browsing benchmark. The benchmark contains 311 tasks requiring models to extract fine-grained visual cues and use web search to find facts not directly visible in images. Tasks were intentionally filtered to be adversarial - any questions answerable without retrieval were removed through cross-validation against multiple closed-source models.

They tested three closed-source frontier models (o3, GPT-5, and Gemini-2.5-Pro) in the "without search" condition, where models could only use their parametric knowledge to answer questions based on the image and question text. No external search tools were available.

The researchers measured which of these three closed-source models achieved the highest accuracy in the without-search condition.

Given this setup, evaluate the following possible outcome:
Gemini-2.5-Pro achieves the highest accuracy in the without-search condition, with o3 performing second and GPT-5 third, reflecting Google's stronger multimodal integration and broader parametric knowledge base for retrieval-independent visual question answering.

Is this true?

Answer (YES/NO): NO